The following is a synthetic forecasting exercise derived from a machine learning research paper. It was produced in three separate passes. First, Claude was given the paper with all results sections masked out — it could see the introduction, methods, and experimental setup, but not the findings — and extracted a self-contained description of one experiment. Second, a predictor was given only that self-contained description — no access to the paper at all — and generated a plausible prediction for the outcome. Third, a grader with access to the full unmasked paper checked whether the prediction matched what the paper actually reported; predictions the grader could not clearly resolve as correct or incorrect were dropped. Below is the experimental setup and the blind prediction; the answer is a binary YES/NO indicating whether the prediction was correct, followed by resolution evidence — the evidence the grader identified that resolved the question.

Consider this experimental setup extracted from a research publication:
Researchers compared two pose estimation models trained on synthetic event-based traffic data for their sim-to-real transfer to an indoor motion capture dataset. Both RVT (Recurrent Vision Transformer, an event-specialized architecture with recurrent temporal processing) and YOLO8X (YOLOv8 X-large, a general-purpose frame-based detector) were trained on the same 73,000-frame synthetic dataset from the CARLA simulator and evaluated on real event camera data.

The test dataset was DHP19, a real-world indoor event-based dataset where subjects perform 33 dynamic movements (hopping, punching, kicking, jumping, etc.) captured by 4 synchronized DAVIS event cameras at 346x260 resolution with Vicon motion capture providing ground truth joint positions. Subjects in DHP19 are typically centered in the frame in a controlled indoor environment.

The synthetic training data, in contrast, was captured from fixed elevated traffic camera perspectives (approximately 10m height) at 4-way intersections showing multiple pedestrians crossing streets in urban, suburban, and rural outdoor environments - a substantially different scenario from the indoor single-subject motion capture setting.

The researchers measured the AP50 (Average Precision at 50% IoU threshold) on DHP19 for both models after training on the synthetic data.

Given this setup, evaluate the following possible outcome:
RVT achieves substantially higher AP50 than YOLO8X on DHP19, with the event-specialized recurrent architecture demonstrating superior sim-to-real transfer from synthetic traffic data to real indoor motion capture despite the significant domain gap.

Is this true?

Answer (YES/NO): NO